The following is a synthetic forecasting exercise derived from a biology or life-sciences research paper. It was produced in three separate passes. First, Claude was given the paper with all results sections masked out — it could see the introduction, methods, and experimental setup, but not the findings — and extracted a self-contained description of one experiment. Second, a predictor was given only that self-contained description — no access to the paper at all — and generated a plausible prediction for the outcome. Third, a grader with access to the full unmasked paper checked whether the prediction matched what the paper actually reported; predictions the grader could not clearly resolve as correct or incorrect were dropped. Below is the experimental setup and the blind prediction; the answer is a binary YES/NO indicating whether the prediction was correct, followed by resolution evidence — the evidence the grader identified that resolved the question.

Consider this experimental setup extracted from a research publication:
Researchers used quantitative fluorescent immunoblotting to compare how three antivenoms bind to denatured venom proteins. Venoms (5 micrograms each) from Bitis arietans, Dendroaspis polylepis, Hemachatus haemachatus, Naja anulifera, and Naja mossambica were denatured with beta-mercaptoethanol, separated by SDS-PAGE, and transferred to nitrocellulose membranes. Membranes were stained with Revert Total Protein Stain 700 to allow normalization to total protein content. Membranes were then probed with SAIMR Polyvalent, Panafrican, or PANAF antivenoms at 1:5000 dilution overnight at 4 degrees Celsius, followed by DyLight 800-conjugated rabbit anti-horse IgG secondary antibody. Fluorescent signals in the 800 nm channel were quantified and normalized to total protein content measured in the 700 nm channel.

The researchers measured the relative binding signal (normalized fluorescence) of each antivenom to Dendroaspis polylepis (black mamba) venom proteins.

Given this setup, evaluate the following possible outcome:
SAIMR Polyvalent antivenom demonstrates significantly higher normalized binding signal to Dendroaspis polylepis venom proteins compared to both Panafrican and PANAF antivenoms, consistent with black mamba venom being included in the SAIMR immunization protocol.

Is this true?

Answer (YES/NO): NO